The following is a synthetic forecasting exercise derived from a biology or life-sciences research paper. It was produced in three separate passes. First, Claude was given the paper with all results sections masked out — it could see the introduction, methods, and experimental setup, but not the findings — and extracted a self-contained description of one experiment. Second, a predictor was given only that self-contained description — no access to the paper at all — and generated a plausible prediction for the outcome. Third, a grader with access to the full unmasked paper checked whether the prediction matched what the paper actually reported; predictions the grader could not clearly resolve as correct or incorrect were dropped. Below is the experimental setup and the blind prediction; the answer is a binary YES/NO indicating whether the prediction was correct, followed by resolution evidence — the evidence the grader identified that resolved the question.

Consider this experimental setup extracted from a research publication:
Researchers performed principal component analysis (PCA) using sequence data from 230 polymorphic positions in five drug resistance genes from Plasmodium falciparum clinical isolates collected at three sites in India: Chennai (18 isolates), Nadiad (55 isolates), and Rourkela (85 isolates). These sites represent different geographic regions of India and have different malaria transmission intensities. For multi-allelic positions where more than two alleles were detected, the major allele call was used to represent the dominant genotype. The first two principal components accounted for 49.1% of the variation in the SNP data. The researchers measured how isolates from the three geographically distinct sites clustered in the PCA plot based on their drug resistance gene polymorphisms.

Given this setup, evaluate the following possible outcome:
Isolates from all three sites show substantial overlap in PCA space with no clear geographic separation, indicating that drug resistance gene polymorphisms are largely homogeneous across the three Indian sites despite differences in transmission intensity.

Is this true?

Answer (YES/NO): NO